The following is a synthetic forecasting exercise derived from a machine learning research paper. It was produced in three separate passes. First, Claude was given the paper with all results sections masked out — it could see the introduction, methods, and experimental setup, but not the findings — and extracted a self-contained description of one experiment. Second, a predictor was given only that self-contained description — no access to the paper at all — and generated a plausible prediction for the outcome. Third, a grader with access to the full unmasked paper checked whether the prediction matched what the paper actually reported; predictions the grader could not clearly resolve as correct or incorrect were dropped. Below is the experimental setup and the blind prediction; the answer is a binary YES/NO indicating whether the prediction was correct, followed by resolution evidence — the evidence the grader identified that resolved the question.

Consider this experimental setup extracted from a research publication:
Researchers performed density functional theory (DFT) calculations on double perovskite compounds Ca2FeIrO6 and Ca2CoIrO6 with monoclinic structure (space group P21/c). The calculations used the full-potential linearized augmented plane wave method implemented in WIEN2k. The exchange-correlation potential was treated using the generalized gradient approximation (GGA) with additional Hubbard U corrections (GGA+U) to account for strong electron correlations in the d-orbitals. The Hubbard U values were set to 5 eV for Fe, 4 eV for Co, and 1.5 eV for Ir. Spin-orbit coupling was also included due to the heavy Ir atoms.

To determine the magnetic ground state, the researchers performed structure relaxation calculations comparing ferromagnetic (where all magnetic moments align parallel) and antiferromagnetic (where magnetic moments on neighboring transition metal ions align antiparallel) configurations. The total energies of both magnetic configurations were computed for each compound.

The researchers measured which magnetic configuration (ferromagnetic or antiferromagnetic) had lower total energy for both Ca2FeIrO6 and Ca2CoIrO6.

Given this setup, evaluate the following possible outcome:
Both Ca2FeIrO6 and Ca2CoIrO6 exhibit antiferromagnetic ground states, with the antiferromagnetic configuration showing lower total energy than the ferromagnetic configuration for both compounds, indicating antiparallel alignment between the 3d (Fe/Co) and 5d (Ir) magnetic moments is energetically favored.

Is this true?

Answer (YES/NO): NO